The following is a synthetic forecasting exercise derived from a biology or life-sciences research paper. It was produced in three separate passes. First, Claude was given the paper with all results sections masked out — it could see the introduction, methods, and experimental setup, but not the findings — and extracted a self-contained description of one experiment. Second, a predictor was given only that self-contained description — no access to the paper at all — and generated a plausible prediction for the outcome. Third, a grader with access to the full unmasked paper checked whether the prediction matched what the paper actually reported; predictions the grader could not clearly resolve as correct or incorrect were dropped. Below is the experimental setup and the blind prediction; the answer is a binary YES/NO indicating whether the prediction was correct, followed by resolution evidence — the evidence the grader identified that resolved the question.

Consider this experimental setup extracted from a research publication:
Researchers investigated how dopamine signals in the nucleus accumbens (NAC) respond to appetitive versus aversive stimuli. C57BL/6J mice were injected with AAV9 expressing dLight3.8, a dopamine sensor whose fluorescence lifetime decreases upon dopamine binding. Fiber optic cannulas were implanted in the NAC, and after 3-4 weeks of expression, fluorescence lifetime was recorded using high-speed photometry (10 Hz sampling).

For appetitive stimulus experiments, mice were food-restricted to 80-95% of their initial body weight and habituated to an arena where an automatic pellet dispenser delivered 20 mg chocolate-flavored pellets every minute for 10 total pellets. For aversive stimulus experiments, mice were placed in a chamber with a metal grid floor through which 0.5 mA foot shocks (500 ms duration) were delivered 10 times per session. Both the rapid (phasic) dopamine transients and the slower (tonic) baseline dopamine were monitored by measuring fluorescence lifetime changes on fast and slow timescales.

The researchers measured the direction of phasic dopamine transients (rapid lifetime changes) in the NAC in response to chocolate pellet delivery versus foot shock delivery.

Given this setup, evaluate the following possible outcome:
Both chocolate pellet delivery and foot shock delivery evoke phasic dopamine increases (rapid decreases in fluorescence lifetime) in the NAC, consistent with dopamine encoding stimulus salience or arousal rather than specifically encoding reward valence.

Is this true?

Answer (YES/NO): NO